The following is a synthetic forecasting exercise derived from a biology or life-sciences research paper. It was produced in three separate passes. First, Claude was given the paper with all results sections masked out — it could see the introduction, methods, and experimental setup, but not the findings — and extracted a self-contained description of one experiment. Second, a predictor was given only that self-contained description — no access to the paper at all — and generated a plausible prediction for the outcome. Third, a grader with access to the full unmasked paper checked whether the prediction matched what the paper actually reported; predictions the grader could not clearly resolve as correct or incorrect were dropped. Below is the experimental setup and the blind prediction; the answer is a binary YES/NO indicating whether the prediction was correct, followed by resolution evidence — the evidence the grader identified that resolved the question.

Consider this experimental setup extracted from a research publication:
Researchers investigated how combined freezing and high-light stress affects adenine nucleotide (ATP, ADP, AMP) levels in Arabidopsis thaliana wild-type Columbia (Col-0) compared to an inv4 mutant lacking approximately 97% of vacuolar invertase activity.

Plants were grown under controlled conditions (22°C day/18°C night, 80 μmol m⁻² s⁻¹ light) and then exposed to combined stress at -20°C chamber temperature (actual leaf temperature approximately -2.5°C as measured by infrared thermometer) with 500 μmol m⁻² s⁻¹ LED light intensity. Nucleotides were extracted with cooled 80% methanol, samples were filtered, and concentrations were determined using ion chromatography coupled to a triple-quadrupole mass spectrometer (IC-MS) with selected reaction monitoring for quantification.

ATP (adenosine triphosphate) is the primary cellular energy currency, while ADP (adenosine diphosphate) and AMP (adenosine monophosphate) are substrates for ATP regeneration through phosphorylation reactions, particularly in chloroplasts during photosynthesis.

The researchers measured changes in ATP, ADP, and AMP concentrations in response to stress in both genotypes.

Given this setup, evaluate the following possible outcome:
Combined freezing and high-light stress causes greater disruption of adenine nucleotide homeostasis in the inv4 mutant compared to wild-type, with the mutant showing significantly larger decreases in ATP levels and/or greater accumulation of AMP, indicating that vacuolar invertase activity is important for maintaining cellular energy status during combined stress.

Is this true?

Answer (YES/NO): NO